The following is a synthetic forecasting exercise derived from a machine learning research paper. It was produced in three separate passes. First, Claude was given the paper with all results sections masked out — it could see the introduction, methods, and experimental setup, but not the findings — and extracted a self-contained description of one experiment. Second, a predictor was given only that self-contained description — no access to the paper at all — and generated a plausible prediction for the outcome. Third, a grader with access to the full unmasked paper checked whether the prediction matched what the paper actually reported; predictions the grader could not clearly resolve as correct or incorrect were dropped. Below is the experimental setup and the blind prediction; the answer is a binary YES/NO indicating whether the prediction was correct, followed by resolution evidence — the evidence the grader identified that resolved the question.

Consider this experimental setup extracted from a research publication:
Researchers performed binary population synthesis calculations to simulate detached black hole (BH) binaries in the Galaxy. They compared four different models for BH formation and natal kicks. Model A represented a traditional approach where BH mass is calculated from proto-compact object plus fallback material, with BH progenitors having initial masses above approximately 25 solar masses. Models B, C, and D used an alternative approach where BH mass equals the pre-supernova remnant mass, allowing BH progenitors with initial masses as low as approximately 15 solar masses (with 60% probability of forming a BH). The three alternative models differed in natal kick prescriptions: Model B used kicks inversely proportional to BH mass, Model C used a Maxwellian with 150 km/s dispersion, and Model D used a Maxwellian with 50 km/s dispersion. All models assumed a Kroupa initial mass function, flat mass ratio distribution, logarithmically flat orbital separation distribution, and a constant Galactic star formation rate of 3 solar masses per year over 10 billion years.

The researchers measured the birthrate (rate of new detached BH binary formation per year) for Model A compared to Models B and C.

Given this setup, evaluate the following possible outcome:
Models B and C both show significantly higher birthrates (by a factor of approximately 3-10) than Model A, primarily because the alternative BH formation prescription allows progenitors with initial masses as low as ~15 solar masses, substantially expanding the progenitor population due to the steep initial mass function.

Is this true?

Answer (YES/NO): NO